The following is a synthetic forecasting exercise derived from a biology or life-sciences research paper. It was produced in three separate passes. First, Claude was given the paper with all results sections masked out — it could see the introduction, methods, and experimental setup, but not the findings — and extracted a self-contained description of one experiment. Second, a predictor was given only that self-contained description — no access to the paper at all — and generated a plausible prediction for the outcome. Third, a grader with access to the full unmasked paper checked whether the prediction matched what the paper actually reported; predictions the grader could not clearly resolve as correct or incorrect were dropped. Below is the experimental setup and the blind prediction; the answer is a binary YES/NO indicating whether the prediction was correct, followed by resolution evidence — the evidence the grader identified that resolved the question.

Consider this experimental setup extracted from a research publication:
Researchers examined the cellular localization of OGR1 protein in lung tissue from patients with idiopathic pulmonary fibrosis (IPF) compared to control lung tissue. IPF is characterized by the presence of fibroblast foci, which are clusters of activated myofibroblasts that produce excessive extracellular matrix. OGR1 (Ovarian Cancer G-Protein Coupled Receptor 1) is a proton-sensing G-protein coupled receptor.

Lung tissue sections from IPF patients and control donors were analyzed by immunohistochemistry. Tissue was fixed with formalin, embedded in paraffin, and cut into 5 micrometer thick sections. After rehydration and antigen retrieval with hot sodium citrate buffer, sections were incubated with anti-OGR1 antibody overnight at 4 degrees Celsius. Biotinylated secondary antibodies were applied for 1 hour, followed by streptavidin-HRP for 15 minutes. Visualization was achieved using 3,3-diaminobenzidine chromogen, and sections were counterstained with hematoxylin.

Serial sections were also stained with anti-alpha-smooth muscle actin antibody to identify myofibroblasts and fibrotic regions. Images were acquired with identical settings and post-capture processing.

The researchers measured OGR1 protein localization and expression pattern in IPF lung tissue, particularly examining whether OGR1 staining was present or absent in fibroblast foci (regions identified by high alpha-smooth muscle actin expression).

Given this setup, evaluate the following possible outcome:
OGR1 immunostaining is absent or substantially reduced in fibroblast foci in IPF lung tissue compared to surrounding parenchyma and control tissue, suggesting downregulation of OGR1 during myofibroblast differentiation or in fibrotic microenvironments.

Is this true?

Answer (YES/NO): YES